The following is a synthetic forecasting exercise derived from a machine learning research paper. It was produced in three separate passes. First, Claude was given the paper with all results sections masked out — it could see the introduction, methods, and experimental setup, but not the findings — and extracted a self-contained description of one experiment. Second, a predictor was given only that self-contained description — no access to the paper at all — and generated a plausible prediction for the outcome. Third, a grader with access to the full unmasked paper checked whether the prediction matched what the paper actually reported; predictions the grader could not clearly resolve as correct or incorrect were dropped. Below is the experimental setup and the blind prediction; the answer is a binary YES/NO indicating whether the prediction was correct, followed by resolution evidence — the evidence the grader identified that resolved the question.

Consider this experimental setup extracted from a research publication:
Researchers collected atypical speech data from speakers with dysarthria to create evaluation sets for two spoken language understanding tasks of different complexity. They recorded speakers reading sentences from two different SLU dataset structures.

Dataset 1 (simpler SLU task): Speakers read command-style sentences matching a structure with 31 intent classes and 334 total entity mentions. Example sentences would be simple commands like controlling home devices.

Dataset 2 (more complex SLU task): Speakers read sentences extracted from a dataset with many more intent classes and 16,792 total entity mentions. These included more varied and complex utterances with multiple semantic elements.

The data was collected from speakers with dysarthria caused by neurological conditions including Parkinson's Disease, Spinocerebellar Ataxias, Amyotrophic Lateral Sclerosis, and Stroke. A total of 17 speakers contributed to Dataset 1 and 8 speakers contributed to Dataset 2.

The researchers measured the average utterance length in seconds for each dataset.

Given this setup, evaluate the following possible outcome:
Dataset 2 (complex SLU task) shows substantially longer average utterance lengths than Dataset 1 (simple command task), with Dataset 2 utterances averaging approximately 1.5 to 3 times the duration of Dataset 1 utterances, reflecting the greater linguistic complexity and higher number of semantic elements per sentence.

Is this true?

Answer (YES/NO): NO